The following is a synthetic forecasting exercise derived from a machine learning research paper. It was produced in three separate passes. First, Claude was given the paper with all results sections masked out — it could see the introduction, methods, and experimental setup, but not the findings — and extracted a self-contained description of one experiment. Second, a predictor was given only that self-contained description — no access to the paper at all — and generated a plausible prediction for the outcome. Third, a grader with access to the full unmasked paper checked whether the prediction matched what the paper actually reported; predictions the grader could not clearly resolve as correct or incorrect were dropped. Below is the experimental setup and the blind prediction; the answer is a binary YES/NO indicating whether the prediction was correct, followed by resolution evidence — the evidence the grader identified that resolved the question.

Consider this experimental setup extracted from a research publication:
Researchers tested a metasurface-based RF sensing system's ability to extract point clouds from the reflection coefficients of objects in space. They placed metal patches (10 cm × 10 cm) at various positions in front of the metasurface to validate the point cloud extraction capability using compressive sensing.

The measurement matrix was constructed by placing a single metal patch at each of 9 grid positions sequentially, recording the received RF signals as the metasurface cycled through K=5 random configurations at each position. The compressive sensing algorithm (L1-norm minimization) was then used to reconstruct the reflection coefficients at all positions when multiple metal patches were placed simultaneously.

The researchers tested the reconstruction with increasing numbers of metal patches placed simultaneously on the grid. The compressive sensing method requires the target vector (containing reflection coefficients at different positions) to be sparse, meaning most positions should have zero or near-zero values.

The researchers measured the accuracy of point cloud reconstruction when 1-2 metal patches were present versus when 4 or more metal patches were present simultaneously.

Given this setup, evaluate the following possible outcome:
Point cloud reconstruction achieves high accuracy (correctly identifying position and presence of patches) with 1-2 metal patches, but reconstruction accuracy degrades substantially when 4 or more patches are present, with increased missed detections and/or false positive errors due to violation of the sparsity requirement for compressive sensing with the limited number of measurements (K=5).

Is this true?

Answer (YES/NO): NO